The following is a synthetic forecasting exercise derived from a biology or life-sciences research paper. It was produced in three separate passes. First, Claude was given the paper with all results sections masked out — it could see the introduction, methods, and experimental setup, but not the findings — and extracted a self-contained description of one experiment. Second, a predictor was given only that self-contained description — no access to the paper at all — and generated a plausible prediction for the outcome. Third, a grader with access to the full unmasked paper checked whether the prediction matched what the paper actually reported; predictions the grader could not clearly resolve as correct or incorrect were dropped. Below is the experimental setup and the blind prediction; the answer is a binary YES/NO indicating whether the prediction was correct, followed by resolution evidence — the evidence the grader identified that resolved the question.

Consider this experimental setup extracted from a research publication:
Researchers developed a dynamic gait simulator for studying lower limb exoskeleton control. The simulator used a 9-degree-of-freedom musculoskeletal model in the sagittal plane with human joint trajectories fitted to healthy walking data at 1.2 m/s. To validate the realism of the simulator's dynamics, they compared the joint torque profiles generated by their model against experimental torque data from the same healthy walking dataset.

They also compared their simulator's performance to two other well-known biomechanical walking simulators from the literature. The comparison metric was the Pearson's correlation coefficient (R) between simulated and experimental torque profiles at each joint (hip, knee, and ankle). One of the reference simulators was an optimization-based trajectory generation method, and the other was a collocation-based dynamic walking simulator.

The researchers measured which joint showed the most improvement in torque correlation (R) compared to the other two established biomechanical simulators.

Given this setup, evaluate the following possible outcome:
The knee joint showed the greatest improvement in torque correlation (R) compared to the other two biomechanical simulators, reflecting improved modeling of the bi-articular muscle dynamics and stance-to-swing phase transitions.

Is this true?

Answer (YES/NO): NO